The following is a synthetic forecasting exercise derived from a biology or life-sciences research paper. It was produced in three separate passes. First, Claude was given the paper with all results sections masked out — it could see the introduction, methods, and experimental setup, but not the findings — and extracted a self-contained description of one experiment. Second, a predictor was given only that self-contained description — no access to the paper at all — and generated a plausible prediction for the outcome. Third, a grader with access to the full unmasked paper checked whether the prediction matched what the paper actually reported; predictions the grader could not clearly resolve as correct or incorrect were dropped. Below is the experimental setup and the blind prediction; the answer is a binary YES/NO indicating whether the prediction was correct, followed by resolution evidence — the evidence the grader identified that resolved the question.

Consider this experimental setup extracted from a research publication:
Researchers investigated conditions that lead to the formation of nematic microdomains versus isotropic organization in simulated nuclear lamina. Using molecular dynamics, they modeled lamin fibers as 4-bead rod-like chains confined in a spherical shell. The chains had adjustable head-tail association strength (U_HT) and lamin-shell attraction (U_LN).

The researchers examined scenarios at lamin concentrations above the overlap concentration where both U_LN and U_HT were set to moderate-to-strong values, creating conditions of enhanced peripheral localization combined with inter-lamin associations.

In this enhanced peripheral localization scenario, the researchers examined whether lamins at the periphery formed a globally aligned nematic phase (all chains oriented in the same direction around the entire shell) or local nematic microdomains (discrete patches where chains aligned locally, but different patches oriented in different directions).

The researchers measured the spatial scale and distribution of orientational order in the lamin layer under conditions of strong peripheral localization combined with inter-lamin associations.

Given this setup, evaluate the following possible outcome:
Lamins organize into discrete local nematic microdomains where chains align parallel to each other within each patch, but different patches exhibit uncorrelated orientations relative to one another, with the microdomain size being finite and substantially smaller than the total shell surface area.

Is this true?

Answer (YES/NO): YES